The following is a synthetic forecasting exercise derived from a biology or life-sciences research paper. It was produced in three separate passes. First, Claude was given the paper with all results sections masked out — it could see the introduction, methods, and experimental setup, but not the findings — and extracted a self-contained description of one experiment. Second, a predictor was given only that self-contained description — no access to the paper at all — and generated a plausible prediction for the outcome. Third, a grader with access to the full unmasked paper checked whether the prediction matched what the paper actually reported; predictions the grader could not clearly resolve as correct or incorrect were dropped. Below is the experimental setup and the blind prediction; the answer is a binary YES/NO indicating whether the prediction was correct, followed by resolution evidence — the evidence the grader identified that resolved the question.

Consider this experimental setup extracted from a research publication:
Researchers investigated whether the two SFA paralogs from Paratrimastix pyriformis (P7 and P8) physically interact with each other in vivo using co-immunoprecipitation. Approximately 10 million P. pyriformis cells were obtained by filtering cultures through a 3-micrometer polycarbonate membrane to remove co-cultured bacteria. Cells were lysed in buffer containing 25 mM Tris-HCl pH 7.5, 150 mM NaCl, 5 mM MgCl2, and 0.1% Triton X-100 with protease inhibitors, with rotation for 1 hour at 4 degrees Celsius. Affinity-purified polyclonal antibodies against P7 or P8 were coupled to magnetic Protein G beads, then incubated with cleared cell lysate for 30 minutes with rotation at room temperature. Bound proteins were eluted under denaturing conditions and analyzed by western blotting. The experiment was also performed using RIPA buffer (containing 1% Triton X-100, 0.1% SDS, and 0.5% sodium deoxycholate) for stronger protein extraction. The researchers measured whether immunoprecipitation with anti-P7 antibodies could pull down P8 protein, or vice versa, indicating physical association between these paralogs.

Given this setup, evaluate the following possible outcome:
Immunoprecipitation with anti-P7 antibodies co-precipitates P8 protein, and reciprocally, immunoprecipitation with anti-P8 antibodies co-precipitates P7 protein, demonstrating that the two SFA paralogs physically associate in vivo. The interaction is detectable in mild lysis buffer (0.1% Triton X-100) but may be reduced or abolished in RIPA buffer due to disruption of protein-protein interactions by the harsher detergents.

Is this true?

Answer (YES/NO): NO